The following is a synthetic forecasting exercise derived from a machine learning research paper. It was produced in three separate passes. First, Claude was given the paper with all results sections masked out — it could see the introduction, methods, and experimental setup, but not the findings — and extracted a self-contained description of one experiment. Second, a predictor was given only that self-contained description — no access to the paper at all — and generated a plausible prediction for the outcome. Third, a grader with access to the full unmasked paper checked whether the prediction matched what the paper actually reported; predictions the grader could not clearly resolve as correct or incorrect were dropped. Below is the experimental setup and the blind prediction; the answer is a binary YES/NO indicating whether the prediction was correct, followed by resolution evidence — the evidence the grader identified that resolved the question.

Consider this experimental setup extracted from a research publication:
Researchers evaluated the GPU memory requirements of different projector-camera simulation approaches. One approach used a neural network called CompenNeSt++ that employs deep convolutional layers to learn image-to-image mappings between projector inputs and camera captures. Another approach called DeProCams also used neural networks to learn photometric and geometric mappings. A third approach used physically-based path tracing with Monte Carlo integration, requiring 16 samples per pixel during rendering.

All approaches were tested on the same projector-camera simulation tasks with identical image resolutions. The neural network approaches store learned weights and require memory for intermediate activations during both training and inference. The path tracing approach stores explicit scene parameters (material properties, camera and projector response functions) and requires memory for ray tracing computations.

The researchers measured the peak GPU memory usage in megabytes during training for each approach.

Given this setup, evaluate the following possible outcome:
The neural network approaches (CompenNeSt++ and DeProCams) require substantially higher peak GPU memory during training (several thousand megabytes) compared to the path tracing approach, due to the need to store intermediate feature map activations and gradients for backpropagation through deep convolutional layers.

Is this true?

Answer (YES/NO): YES